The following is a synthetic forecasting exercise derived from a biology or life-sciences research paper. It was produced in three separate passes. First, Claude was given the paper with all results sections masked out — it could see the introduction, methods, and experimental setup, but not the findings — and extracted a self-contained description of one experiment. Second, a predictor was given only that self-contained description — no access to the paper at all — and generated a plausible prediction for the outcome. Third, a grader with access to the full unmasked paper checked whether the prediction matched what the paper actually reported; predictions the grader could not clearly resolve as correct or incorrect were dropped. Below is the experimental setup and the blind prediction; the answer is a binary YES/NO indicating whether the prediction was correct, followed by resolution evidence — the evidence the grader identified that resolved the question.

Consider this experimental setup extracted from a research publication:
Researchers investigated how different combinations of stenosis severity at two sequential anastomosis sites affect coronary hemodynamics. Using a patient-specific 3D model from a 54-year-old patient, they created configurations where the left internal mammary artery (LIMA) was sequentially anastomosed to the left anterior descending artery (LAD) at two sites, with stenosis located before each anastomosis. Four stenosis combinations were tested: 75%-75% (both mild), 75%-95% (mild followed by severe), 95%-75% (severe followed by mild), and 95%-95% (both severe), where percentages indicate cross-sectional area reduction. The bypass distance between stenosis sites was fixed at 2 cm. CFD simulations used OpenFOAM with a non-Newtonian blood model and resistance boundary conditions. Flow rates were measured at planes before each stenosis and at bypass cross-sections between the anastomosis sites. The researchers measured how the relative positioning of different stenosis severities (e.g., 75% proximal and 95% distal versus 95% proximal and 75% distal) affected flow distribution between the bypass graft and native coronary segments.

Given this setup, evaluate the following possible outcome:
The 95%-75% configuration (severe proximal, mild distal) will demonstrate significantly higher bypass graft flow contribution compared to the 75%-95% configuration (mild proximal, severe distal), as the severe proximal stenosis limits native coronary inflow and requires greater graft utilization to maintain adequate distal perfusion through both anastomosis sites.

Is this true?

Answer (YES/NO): NO